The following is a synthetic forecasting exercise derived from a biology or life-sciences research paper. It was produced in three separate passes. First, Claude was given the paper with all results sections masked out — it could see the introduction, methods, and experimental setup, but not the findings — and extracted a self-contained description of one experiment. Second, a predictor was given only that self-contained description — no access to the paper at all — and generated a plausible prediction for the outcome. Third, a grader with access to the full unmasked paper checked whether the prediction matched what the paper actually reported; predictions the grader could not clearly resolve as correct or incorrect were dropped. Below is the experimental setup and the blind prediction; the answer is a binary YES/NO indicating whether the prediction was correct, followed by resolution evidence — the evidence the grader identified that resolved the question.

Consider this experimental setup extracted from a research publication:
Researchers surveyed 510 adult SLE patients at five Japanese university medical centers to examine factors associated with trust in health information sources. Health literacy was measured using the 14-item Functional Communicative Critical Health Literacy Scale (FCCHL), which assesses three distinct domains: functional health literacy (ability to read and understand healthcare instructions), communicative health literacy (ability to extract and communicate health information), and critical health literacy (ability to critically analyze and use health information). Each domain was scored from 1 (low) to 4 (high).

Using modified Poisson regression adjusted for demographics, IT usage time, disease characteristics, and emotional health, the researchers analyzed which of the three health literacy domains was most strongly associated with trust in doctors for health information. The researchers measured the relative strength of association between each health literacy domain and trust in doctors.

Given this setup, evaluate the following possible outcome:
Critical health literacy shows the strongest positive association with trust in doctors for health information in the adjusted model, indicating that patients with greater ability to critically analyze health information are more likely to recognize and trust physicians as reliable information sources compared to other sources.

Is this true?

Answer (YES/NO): NO